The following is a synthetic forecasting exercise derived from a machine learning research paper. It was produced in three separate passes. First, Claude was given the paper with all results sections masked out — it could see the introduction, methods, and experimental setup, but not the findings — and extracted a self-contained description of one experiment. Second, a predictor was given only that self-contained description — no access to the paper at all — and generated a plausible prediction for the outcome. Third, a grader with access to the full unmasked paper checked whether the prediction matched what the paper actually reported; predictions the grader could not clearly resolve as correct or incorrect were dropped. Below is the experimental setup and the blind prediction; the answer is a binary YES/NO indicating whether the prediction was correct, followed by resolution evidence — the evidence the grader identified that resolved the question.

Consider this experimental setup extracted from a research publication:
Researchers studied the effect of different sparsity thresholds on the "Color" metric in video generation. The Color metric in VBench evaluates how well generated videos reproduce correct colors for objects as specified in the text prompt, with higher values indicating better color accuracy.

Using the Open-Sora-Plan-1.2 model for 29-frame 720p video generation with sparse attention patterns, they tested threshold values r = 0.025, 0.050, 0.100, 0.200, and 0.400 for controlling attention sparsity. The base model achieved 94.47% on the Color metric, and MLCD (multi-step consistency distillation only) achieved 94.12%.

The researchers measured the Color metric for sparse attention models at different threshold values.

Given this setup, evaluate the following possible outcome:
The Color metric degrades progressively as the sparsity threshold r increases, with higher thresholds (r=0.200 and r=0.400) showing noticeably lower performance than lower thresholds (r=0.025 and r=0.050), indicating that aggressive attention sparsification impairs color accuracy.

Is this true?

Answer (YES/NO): NO